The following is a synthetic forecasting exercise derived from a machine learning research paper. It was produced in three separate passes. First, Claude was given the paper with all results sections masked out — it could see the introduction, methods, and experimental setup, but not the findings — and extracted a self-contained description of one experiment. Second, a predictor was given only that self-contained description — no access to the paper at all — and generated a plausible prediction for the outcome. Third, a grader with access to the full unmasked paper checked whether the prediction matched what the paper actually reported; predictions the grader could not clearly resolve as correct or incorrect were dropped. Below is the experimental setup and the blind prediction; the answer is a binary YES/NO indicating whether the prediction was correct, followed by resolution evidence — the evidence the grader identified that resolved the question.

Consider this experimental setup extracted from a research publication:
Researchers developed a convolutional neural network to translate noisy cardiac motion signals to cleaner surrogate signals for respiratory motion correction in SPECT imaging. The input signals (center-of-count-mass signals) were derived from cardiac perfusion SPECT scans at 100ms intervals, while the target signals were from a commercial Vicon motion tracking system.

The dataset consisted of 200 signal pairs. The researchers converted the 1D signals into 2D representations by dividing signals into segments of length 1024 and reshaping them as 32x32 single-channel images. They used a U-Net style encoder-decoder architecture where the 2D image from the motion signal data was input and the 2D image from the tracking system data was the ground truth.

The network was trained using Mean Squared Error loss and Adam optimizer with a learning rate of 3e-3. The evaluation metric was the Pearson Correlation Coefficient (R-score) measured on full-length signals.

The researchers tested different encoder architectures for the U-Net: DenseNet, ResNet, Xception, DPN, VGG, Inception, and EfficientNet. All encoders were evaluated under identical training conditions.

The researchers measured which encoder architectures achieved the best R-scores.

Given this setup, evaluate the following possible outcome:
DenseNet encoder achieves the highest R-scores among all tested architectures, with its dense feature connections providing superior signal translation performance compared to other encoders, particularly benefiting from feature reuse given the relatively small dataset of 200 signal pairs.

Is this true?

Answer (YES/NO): NO